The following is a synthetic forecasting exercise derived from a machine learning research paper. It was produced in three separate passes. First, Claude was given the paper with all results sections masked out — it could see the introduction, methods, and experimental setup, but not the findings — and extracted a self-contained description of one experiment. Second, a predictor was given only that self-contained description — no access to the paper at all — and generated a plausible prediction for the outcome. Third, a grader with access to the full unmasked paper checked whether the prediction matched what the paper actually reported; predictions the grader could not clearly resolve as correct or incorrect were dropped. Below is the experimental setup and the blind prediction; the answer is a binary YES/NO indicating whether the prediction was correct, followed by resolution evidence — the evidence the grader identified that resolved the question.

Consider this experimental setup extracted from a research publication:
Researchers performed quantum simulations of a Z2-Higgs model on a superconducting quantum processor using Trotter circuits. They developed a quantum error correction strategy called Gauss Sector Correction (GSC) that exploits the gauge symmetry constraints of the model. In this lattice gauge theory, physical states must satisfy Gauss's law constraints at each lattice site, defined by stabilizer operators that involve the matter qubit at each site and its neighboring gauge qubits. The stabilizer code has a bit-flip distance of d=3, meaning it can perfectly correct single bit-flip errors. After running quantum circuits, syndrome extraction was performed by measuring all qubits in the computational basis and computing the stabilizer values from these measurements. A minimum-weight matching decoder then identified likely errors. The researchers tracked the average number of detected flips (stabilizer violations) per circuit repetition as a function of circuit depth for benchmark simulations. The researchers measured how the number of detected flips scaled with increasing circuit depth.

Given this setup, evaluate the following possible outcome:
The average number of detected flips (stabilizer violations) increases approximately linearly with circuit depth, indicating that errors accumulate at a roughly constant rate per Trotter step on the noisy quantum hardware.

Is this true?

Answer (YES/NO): NO